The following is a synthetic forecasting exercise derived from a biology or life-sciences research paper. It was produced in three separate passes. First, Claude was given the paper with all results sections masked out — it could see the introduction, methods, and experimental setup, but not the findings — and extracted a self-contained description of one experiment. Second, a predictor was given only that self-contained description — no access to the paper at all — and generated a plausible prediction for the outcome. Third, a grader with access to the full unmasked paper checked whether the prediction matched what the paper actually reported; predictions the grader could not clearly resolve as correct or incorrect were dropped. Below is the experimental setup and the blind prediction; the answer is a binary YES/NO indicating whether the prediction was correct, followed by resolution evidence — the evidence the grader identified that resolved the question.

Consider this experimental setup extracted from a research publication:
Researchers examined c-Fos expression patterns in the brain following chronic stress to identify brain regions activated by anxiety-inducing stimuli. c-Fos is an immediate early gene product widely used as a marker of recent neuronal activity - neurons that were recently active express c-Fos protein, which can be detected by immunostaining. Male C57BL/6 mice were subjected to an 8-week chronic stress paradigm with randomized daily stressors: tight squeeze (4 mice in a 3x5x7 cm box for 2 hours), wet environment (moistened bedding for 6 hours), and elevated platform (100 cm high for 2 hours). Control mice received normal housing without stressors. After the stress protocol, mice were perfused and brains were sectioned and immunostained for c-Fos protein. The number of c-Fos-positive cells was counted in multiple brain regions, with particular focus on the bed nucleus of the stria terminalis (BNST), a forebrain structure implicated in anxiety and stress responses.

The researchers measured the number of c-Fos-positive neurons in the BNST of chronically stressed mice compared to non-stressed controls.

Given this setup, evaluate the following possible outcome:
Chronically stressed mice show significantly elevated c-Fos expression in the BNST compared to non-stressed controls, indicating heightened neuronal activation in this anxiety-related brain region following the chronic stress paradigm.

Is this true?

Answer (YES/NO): YES